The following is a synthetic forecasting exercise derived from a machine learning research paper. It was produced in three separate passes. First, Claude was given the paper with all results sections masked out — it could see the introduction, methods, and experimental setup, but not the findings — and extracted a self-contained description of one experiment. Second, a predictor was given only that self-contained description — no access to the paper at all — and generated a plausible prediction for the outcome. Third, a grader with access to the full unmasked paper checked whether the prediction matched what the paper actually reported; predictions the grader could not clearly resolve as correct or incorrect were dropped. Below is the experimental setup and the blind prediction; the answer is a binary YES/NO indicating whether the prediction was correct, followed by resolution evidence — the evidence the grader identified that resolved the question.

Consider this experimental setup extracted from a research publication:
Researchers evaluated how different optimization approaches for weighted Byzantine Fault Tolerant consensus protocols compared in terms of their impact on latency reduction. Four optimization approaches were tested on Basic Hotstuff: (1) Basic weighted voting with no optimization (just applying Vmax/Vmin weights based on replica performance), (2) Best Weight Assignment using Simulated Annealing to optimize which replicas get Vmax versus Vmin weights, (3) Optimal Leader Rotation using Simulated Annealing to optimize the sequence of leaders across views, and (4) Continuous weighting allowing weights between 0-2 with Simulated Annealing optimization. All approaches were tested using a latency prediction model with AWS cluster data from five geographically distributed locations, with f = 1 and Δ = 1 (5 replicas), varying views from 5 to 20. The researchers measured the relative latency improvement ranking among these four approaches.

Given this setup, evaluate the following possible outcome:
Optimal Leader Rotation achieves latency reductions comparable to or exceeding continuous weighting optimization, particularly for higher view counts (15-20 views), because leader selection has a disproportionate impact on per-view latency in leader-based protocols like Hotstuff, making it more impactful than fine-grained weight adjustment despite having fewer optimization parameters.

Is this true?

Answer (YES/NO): NO